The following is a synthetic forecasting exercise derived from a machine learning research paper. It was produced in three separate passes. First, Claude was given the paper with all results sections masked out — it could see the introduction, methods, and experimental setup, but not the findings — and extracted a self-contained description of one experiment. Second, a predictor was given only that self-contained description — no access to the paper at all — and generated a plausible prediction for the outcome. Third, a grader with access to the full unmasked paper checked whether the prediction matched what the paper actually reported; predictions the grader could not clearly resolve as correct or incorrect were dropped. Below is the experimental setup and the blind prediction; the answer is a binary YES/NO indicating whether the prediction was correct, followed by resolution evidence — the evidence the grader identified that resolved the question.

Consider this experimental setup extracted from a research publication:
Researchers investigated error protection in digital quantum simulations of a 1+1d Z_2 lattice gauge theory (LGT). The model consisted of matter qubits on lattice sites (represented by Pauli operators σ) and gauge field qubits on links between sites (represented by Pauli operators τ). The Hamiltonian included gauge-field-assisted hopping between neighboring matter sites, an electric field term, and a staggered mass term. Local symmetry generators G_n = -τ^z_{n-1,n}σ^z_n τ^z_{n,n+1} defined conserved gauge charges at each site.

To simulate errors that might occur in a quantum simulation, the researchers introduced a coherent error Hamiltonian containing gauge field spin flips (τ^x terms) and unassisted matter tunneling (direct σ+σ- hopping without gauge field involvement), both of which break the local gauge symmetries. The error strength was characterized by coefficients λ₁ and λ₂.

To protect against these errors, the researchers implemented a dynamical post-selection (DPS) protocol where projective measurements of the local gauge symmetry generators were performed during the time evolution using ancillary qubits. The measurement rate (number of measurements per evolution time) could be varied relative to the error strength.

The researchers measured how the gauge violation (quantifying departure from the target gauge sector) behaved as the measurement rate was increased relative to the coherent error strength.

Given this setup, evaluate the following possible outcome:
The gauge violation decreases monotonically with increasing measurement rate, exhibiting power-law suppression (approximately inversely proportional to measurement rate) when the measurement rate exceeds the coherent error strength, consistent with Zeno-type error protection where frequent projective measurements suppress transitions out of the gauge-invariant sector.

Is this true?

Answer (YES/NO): NO